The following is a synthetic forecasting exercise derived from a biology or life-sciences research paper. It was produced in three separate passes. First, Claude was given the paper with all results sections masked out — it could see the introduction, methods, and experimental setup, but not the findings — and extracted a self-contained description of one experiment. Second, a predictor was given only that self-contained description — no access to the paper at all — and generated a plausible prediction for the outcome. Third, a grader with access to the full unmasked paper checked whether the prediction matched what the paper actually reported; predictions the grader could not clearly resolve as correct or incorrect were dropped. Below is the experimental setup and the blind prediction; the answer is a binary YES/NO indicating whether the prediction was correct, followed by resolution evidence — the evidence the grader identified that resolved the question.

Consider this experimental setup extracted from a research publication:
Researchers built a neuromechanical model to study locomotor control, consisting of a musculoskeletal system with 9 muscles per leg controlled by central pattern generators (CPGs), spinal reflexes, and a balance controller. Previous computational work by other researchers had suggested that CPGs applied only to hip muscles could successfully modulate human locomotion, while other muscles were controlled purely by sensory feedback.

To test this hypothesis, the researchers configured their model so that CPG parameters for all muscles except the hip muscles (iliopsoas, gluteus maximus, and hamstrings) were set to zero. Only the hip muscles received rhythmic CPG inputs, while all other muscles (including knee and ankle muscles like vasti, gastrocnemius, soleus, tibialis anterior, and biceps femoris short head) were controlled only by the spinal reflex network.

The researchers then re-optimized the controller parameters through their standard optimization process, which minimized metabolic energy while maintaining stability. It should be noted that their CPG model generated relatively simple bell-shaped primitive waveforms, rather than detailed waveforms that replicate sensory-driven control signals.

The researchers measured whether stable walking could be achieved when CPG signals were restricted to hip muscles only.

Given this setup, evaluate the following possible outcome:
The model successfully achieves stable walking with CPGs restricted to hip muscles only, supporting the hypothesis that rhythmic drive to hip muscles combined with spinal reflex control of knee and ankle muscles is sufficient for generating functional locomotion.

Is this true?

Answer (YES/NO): NO